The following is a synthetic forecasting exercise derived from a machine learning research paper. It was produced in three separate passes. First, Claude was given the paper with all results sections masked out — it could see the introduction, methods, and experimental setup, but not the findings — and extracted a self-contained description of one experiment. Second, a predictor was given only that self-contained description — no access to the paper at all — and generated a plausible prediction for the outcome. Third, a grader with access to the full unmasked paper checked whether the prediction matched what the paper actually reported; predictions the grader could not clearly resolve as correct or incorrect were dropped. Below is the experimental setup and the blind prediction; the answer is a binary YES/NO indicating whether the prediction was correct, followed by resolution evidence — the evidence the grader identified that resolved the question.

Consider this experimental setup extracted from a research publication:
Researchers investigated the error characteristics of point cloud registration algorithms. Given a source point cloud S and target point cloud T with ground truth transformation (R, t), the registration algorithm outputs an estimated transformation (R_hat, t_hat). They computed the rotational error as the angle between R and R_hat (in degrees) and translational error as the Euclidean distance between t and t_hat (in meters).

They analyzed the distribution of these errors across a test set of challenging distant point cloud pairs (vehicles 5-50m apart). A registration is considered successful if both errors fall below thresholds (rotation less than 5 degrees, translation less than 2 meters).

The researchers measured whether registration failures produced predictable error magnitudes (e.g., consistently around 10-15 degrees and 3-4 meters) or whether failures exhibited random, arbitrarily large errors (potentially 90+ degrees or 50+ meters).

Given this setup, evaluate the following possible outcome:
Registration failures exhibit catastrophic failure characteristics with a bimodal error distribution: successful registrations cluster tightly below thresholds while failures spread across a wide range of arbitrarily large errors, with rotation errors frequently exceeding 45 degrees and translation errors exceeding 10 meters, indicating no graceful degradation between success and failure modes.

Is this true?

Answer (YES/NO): YES